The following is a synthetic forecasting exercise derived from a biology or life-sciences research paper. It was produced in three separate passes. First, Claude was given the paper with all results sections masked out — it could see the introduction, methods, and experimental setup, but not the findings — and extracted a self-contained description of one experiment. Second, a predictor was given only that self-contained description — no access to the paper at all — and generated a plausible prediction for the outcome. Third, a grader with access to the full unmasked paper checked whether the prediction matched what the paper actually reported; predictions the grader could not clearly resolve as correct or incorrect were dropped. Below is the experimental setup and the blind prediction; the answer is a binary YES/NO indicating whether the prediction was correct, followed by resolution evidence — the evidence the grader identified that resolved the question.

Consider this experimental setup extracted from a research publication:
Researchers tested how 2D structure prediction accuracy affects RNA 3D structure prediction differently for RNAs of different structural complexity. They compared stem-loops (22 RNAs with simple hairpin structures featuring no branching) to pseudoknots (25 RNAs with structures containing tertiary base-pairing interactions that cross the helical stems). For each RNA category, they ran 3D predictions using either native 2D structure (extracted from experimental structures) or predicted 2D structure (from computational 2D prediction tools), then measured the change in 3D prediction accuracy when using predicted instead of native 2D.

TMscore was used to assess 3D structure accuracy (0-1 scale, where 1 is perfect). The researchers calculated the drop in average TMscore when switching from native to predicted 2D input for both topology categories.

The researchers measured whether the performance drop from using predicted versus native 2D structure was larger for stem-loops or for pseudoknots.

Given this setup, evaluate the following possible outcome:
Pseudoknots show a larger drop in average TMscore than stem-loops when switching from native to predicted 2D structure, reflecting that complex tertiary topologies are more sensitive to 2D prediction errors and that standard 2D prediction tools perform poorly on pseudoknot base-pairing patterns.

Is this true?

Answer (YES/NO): NO